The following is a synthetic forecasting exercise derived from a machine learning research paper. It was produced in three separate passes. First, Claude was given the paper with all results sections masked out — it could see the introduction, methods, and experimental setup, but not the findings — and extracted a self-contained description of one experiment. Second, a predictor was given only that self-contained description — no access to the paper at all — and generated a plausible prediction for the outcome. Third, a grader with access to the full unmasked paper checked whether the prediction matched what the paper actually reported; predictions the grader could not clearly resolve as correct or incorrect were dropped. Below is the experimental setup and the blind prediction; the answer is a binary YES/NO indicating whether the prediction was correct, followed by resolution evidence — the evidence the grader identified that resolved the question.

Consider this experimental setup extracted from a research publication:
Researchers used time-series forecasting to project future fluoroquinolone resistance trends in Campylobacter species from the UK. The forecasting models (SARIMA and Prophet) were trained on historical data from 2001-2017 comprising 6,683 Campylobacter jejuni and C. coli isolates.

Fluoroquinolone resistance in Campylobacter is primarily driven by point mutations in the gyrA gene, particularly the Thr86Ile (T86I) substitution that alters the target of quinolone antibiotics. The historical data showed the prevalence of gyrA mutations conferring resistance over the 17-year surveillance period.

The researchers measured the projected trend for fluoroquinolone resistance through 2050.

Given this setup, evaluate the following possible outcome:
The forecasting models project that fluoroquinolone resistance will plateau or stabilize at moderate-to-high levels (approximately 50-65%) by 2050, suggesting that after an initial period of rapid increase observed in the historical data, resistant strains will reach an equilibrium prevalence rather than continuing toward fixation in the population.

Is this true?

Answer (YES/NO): NO